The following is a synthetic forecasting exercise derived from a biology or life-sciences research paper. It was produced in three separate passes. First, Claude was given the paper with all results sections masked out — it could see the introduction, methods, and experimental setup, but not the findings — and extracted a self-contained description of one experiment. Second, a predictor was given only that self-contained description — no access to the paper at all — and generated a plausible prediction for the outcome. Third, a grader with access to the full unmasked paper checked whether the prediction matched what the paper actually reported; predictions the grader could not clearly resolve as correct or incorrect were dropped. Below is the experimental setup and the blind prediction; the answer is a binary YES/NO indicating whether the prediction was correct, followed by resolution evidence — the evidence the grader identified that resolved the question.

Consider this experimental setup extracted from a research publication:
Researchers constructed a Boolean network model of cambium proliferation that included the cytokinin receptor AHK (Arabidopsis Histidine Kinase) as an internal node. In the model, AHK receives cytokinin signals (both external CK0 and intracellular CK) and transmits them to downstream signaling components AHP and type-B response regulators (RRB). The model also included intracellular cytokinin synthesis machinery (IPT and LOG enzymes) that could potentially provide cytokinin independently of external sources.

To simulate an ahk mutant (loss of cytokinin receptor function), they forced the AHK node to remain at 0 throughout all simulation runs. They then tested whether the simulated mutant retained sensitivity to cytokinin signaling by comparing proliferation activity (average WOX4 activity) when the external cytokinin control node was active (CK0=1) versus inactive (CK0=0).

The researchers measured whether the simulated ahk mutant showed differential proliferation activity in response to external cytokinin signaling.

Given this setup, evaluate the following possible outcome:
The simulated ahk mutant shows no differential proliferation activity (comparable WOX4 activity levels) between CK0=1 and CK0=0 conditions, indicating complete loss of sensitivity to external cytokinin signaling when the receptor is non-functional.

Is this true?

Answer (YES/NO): YES